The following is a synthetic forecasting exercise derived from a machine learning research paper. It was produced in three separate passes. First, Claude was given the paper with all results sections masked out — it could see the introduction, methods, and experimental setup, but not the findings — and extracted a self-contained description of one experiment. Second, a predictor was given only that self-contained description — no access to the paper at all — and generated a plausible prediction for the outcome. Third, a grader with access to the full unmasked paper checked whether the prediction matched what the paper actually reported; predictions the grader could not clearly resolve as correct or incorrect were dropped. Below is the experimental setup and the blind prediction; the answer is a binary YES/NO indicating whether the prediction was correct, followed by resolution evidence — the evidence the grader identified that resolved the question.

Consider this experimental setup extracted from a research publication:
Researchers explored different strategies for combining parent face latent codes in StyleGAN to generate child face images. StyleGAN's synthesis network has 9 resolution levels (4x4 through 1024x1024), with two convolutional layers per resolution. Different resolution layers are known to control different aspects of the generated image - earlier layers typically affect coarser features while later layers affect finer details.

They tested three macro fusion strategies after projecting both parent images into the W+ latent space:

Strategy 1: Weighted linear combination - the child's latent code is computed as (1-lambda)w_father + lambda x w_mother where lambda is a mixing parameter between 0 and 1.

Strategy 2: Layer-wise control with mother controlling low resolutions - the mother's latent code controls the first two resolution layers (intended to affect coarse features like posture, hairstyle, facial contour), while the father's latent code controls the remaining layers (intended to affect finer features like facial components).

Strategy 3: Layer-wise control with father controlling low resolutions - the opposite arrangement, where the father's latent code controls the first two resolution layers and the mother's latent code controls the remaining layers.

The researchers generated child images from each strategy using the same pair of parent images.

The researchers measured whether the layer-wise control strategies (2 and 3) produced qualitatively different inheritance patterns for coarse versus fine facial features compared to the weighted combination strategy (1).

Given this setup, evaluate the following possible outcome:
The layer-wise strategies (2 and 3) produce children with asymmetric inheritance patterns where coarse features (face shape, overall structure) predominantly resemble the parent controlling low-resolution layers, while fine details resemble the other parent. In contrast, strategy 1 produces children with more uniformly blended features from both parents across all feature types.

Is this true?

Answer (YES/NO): YES